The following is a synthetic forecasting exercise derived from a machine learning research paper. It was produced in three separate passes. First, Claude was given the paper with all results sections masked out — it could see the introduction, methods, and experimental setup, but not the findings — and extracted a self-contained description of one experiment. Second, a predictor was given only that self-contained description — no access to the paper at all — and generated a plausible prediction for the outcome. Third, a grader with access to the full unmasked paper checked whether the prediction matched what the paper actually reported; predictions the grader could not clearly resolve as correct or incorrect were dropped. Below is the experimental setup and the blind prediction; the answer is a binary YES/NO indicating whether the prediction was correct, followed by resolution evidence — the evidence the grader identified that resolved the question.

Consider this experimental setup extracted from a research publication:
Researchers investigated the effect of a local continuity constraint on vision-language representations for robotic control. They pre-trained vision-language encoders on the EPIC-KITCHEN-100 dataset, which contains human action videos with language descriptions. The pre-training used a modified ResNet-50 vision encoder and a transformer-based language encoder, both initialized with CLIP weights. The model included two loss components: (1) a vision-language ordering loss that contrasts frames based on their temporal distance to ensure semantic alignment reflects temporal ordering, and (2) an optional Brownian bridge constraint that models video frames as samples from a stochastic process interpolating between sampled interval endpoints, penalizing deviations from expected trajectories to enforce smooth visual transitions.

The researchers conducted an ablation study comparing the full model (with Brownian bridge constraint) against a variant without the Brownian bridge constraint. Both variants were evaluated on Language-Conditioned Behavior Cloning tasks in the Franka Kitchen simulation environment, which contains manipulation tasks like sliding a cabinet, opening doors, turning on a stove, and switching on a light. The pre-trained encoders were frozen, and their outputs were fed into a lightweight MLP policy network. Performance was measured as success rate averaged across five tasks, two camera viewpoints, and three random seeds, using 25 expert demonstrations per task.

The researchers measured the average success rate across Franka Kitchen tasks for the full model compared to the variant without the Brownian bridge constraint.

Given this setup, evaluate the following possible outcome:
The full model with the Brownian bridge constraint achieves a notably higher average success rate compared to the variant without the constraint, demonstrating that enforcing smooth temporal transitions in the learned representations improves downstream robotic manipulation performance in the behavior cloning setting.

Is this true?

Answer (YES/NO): YES